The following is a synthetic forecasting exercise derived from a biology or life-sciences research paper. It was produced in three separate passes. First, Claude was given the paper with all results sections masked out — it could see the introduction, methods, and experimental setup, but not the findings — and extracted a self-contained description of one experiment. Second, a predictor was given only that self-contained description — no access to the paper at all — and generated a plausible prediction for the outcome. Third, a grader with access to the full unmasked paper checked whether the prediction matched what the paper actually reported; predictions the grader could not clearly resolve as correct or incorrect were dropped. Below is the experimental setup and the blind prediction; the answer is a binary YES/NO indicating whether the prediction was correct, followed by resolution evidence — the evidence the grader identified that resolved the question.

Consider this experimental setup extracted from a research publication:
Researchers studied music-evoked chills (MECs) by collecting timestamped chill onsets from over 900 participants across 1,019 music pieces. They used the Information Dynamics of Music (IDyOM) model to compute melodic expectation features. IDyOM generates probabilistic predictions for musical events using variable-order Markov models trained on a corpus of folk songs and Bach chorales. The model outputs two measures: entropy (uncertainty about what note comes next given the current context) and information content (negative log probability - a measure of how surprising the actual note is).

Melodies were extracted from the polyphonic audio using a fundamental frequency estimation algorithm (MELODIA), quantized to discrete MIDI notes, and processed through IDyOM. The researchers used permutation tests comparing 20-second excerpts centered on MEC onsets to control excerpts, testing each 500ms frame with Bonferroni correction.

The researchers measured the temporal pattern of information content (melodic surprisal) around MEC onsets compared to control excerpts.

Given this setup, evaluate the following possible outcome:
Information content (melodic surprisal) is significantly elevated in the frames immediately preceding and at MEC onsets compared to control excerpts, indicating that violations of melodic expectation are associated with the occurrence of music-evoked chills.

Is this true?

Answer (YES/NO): NO